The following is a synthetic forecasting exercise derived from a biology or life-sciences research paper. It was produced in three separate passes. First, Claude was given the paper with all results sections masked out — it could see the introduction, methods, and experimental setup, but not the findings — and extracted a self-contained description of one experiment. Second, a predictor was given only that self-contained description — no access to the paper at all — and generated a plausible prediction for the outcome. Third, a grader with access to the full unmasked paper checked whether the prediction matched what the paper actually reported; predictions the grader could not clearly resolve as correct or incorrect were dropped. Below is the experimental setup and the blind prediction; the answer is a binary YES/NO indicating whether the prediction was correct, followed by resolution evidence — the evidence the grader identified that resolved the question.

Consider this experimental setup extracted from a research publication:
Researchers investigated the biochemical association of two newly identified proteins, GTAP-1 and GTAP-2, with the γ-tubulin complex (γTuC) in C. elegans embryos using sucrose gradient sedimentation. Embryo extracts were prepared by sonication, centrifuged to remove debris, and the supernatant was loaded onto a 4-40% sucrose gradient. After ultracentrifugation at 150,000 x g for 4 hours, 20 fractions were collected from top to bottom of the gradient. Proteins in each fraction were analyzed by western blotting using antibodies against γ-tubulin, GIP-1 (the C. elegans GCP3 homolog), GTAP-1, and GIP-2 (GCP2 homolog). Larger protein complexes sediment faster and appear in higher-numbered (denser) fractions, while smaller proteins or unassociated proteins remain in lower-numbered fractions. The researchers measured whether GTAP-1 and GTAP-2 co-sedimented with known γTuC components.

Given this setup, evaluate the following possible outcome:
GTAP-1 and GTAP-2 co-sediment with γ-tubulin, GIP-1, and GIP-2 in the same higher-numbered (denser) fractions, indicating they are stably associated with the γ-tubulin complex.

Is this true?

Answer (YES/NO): NO